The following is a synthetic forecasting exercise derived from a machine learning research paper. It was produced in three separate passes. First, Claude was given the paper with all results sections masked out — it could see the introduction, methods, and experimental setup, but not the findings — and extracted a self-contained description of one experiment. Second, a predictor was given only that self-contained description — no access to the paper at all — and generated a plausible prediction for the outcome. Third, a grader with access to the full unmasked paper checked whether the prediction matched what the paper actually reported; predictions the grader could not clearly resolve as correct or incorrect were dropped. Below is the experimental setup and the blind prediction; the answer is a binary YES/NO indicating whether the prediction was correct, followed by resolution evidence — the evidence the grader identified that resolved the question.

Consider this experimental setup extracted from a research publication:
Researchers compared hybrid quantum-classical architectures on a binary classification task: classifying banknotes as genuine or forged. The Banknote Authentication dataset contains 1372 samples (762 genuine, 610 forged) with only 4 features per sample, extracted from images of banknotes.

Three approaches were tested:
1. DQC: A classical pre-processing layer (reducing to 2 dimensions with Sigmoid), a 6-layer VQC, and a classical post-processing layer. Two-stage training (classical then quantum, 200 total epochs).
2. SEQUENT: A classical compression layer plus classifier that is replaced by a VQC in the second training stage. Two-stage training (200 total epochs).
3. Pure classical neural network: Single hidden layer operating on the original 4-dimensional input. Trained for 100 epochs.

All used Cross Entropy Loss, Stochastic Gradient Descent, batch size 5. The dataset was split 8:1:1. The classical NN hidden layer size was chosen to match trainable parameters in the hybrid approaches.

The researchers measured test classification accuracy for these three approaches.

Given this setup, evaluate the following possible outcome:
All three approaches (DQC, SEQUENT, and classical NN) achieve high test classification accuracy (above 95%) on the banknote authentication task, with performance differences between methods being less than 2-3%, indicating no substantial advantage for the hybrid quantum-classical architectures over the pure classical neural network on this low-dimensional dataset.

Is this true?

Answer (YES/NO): YES